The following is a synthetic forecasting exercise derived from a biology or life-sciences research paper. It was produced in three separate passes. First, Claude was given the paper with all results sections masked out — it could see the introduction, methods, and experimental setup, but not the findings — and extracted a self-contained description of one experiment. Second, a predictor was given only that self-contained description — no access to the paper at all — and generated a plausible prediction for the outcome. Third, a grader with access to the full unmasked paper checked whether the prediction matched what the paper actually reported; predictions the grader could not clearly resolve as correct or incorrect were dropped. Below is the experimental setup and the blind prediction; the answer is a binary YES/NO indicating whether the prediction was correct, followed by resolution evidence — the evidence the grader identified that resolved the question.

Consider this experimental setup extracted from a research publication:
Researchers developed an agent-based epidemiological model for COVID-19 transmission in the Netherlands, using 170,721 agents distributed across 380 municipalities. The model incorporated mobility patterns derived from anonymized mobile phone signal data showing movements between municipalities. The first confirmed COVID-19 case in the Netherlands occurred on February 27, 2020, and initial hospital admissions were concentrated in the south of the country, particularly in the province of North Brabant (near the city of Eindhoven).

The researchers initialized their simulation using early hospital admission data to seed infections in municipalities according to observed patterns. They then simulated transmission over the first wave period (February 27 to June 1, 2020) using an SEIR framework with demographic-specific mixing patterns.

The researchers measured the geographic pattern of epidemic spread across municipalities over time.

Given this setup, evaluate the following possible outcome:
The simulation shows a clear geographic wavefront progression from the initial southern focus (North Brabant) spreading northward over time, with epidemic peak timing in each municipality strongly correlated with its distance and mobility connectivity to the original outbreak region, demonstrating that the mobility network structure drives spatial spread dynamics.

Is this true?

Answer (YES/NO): NO